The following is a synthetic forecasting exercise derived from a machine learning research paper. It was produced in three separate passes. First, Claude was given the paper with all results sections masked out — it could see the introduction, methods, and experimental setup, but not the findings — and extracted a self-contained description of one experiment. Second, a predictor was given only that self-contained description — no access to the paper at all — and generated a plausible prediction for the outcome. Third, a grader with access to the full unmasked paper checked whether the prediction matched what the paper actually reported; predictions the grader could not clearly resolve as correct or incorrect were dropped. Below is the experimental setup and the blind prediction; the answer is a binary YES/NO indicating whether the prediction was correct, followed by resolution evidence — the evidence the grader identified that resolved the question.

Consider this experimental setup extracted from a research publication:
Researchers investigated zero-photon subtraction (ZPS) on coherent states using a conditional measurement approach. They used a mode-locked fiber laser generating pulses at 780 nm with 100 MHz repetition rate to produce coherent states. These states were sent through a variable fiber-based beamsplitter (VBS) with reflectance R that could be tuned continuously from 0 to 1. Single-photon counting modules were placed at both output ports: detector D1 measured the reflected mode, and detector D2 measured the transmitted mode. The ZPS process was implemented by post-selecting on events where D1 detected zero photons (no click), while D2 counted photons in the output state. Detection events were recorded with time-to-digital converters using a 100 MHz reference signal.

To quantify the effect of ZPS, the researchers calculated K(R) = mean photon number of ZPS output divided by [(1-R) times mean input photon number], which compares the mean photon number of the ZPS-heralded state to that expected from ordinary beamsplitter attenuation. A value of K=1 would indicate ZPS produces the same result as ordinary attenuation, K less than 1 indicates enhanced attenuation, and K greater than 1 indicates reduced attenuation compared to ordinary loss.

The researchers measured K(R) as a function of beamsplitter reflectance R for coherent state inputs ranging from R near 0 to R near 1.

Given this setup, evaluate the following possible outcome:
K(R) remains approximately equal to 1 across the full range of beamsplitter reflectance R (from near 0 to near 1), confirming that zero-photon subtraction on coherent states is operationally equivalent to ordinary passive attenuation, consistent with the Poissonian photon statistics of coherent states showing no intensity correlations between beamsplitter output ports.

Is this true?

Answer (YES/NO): YES